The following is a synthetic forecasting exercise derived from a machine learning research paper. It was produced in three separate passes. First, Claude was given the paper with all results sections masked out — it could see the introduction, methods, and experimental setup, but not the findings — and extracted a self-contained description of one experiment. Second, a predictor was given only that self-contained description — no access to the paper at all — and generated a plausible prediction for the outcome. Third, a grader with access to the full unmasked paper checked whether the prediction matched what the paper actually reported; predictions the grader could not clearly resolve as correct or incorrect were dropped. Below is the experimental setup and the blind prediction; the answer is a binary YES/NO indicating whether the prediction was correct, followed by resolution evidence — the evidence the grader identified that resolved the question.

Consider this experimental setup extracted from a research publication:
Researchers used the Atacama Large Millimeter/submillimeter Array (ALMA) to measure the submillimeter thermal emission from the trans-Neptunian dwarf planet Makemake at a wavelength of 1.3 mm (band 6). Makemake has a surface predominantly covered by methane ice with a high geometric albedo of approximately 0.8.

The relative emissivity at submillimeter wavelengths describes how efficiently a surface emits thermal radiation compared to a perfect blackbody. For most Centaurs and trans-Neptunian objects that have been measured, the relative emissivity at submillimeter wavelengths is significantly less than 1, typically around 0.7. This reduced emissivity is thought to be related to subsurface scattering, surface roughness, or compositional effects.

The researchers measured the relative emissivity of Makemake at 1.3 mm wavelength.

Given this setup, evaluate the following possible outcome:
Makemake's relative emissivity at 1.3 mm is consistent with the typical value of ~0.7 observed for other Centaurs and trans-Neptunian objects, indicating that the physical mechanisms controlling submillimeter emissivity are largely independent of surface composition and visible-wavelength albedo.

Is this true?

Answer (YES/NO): NO